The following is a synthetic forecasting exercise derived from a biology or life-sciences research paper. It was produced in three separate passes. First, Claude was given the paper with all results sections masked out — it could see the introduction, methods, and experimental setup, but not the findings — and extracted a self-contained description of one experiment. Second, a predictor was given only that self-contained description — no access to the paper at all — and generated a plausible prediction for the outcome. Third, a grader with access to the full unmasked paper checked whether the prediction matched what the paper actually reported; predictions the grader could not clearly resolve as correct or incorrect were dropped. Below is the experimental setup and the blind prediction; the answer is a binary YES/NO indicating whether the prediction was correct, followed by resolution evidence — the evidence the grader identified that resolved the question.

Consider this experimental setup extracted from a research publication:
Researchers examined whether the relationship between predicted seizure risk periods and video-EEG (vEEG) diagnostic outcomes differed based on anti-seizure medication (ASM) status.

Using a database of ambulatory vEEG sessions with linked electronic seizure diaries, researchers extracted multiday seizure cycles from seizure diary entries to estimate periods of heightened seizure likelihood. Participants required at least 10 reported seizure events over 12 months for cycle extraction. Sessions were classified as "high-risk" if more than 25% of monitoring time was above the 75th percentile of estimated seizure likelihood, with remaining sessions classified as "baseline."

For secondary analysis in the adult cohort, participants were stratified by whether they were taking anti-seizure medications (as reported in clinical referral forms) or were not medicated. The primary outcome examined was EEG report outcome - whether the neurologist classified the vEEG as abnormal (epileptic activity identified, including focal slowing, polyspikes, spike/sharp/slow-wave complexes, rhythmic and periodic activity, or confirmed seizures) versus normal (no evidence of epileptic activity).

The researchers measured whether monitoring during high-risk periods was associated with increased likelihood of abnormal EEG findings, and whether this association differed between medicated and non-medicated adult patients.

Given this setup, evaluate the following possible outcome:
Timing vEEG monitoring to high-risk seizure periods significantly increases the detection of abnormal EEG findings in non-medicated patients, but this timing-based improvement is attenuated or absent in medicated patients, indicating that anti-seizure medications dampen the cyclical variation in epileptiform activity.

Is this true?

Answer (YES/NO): YES